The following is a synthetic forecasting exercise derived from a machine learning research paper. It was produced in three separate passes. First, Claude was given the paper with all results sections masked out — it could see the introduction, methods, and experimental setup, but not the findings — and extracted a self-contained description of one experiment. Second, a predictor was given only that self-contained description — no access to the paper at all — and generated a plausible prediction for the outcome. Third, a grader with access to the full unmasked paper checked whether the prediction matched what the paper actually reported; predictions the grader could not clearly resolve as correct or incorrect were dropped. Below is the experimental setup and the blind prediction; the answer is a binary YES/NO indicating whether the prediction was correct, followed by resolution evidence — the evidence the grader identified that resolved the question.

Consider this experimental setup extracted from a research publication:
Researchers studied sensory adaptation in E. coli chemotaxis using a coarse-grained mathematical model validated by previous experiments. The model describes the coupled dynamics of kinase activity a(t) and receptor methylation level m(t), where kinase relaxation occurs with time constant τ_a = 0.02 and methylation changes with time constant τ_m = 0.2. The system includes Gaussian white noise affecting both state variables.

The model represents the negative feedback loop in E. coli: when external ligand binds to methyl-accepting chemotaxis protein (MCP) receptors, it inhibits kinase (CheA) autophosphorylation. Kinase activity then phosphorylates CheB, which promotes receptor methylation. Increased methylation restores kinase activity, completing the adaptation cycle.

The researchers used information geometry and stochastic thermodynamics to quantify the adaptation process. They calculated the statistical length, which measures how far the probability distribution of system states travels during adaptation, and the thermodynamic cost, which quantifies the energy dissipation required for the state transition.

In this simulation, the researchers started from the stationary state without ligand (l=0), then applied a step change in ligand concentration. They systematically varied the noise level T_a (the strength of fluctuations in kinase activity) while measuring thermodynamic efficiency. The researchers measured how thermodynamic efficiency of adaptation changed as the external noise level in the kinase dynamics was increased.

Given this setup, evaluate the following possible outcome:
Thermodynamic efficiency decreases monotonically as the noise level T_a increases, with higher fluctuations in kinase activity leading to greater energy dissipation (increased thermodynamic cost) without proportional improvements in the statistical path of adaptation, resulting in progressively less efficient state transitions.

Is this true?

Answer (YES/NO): NO